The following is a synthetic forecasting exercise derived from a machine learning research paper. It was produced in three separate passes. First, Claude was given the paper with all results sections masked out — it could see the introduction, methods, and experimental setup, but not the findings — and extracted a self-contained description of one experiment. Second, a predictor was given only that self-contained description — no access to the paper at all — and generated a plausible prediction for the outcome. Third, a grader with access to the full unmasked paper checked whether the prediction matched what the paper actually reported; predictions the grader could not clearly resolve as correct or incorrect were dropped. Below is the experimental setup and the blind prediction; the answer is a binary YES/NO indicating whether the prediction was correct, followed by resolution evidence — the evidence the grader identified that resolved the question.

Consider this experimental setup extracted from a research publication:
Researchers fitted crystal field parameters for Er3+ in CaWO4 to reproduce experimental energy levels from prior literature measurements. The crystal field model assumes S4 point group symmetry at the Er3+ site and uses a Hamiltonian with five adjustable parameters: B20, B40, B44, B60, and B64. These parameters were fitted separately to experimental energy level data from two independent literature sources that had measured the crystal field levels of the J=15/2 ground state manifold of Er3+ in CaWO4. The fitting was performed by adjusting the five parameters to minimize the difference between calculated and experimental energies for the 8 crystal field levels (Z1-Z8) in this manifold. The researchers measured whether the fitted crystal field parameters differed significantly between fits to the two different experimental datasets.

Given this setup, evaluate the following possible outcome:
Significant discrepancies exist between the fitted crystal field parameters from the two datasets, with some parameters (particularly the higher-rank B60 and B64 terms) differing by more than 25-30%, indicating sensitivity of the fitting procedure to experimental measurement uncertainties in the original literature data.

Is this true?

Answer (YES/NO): NO